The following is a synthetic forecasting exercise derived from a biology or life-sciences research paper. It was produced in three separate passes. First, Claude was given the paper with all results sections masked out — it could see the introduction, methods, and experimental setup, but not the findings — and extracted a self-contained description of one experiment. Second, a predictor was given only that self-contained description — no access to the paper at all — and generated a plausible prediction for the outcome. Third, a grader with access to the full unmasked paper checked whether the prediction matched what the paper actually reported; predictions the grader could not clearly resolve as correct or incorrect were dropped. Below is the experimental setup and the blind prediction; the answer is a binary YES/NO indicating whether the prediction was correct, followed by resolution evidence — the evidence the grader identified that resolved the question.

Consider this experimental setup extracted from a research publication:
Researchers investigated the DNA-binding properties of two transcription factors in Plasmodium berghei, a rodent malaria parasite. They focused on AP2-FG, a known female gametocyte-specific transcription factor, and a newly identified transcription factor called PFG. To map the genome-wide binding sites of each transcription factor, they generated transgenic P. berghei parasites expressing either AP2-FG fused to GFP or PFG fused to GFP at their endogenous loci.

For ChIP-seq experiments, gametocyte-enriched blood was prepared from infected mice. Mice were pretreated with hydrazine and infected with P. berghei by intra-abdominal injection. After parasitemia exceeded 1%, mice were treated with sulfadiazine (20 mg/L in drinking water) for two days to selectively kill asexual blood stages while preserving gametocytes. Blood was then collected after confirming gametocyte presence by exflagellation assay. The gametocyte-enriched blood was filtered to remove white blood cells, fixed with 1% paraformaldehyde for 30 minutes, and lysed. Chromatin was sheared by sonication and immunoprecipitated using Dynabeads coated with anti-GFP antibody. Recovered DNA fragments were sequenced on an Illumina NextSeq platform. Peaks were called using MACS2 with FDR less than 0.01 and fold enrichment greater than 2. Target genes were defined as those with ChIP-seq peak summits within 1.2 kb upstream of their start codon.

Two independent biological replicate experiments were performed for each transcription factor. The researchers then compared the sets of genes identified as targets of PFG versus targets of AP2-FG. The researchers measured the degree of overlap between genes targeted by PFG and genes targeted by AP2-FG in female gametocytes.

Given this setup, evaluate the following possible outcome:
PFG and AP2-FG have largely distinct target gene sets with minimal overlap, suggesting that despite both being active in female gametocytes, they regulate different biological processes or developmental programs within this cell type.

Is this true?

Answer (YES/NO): NO